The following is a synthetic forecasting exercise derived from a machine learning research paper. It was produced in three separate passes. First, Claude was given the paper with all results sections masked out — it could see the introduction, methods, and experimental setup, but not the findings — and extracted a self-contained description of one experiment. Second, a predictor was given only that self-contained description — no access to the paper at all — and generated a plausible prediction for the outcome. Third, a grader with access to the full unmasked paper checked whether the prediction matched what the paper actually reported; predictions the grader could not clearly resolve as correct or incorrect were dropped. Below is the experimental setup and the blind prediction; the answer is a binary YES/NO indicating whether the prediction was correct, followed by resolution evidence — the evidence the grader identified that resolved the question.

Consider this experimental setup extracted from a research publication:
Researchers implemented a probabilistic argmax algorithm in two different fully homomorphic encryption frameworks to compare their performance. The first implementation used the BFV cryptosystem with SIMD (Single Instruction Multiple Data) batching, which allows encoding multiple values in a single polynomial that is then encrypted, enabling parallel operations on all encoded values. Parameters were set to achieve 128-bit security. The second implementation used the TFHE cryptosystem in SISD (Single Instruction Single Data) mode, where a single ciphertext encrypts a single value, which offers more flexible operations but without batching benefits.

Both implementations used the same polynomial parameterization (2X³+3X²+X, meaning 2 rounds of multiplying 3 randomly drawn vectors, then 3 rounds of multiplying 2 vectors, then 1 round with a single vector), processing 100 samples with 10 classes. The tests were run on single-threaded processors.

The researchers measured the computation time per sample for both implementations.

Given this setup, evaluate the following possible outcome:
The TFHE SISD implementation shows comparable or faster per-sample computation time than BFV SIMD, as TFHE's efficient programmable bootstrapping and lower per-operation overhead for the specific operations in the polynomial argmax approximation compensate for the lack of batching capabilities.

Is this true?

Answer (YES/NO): NO